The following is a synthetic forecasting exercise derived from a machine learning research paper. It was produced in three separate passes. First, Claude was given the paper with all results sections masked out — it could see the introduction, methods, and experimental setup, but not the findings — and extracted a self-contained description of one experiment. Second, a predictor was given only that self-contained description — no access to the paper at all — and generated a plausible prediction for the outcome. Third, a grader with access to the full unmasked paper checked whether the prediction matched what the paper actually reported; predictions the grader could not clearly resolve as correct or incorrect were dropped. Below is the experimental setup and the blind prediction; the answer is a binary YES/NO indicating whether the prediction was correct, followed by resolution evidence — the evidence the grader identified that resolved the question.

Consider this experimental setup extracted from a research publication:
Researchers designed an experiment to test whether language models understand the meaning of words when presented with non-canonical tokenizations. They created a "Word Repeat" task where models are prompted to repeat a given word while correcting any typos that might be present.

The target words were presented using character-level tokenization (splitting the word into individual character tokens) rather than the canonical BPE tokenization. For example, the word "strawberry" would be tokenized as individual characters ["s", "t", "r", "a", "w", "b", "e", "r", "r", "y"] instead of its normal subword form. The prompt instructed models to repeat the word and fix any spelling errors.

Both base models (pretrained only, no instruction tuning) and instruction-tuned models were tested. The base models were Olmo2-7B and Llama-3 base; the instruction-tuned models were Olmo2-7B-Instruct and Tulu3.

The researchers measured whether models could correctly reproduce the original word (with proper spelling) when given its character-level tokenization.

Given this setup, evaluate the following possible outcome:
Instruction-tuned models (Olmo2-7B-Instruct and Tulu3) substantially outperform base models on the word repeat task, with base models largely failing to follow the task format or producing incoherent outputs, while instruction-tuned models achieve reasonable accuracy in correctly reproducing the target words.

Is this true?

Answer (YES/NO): NO